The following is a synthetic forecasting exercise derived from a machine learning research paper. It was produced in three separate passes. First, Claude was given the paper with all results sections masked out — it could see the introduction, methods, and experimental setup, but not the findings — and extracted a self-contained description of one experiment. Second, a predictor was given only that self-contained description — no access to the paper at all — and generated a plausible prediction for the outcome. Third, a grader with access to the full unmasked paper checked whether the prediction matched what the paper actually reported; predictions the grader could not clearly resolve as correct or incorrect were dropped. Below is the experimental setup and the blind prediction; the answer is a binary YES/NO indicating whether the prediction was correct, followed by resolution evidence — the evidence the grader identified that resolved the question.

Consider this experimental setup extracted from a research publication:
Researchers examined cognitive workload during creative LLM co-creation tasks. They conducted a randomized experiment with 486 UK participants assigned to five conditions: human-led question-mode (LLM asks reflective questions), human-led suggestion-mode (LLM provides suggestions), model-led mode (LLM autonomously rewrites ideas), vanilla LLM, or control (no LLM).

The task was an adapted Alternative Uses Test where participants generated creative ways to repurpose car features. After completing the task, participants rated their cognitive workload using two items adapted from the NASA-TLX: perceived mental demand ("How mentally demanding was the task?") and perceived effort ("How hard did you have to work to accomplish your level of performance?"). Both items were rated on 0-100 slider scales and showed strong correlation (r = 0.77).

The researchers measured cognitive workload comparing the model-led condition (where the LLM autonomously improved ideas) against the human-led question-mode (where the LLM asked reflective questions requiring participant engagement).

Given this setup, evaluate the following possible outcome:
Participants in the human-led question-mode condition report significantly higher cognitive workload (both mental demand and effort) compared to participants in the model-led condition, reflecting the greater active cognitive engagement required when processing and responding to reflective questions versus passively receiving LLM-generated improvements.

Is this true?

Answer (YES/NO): YES